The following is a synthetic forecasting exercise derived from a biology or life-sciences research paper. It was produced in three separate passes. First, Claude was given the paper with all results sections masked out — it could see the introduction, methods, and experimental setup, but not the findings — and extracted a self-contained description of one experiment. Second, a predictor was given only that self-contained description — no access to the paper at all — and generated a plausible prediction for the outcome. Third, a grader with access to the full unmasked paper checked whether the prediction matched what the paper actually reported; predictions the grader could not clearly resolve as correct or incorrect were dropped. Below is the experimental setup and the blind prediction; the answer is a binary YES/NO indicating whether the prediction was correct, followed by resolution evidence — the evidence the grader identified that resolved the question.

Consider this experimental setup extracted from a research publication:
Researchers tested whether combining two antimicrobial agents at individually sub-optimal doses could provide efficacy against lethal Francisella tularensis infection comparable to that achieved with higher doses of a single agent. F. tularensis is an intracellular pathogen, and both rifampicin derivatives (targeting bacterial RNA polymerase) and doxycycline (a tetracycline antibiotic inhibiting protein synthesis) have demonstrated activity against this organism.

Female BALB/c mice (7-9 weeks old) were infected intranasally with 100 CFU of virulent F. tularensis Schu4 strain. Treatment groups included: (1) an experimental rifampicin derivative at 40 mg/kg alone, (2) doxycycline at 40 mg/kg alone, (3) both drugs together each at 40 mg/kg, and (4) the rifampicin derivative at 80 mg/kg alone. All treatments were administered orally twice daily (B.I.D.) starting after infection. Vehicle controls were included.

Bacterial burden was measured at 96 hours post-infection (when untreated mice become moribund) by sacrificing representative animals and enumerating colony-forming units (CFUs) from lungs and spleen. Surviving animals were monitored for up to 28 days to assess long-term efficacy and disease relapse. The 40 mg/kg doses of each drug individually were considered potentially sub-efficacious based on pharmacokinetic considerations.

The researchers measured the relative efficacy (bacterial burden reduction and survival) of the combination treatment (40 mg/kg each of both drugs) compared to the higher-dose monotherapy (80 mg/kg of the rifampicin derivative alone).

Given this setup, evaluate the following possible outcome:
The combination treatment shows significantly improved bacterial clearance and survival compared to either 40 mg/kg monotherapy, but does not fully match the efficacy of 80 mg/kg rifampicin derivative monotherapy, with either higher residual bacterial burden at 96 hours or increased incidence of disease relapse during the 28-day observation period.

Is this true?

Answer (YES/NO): NO